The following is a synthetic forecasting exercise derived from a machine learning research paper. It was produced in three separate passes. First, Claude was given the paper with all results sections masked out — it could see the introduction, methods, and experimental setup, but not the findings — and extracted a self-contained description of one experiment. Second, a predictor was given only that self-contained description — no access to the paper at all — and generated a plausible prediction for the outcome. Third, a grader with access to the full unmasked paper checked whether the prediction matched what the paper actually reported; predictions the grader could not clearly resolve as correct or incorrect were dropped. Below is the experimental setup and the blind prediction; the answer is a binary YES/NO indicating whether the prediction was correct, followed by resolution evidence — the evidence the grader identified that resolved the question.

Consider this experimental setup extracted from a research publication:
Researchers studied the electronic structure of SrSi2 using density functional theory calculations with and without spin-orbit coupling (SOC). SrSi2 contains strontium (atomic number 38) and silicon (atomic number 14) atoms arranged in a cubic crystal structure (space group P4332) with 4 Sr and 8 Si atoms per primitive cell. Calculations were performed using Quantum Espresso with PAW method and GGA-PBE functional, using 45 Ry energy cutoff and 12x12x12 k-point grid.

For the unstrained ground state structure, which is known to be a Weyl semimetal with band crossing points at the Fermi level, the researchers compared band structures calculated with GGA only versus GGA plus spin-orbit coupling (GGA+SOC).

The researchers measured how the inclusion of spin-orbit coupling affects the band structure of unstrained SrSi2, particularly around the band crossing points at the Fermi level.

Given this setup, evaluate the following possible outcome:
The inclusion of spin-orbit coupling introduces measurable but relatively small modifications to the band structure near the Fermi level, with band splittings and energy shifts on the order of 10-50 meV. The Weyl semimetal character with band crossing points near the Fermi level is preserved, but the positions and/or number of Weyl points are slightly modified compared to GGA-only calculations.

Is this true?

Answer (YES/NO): NO